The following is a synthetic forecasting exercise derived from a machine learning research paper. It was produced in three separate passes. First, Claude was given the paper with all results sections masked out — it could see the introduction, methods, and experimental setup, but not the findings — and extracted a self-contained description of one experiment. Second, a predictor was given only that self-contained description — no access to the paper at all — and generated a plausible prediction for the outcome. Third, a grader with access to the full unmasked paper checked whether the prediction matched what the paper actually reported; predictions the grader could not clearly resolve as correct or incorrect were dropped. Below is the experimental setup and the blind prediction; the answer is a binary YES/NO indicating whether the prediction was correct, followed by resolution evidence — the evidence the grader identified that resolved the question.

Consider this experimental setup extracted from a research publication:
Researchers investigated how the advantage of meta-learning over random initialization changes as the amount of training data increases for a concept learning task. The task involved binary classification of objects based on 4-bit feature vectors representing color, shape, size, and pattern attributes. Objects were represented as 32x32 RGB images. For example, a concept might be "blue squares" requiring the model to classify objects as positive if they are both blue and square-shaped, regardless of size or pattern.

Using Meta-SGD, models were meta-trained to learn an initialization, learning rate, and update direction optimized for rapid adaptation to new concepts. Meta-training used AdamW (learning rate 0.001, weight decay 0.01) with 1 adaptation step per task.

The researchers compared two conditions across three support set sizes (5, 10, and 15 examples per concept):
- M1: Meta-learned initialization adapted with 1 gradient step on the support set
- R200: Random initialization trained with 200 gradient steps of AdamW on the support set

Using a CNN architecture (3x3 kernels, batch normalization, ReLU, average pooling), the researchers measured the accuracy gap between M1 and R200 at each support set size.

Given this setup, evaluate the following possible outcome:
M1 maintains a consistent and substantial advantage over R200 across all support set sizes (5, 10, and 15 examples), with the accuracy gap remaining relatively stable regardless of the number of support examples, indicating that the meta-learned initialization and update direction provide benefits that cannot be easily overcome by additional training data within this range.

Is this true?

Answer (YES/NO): NO